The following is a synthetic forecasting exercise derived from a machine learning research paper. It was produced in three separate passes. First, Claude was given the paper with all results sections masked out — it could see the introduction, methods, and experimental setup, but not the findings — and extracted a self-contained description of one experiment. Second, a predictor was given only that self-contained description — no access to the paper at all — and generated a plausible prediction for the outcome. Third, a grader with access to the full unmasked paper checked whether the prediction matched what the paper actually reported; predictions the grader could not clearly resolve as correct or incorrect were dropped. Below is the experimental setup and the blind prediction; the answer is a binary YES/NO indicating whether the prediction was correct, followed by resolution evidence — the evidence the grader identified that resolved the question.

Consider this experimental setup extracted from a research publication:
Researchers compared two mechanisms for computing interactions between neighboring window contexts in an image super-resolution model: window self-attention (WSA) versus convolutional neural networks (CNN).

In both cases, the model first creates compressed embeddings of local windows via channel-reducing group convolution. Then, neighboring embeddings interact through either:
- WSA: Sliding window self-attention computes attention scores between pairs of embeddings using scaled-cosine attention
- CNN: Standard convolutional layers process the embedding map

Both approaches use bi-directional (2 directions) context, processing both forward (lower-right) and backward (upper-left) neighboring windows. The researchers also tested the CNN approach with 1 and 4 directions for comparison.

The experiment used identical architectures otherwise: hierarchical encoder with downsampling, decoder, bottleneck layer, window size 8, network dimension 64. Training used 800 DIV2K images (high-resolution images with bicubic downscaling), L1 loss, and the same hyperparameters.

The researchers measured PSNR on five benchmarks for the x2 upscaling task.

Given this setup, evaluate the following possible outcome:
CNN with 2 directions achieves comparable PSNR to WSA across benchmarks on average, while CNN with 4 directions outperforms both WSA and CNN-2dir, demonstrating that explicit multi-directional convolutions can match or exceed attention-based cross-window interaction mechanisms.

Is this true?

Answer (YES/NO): NO